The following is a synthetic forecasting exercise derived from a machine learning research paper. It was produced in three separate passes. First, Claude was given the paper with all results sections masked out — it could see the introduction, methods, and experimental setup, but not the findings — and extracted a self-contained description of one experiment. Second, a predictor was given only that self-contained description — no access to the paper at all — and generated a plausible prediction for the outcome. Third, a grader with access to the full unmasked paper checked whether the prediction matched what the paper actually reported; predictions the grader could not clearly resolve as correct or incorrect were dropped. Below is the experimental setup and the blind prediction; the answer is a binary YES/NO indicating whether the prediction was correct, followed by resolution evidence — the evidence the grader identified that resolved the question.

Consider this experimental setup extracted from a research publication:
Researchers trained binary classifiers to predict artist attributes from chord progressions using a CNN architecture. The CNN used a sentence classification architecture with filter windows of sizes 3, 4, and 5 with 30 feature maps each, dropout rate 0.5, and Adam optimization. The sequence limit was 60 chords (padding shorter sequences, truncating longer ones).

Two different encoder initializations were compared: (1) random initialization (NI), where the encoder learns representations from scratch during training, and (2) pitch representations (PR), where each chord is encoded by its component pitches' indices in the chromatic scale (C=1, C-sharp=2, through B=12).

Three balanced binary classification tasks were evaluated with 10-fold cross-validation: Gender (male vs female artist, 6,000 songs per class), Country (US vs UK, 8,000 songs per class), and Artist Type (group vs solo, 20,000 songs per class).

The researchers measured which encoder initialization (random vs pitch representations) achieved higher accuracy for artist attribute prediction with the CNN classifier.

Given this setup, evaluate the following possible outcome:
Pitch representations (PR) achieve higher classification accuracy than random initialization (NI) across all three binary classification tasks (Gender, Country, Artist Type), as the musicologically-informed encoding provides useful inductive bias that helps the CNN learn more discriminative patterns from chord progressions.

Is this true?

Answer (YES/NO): NO